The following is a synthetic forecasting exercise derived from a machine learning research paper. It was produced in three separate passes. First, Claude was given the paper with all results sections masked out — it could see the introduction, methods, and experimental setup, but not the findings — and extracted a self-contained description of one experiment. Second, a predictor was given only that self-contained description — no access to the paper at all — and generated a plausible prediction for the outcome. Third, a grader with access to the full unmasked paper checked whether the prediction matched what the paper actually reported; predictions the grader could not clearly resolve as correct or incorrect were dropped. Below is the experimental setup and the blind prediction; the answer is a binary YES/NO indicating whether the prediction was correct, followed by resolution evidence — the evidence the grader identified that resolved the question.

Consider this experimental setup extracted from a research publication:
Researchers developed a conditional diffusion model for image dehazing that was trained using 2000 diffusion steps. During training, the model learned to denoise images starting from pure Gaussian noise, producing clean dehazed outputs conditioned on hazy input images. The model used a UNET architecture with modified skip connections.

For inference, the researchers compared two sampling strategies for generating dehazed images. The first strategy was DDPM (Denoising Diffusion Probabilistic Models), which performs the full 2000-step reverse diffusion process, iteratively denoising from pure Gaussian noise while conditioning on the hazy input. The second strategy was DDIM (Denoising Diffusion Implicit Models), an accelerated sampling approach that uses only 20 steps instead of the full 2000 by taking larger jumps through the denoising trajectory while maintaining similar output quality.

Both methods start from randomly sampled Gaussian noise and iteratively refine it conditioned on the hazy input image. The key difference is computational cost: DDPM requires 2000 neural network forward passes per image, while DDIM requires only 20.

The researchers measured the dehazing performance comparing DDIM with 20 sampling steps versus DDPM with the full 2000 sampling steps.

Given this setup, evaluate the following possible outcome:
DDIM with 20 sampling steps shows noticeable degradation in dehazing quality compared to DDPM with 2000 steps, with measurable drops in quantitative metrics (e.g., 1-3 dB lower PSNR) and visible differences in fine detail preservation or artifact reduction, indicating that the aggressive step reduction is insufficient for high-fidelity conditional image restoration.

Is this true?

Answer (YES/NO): NO